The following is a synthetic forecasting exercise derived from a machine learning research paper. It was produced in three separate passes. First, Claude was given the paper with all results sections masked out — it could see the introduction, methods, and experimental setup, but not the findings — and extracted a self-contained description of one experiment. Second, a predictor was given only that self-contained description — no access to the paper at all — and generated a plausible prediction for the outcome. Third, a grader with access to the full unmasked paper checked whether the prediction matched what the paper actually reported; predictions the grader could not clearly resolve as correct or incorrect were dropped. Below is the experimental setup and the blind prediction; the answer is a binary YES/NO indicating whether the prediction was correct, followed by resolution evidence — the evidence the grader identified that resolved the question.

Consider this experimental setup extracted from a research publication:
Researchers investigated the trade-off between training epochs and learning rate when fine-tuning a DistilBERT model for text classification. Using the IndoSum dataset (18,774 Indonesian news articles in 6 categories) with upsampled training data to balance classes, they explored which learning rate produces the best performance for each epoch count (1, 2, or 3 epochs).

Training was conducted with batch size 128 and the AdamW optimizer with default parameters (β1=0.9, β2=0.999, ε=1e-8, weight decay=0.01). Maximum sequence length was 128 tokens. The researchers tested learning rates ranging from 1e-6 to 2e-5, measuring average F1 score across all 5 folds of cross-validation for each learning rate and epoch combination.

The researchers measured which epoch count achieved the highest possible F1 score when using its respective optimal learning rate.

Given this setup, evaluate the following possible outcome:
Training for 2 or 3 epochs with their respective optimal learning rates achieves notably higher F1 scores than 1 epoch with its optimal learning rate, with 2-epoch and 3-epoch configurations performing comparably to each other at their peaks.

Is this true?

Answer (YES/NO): NO